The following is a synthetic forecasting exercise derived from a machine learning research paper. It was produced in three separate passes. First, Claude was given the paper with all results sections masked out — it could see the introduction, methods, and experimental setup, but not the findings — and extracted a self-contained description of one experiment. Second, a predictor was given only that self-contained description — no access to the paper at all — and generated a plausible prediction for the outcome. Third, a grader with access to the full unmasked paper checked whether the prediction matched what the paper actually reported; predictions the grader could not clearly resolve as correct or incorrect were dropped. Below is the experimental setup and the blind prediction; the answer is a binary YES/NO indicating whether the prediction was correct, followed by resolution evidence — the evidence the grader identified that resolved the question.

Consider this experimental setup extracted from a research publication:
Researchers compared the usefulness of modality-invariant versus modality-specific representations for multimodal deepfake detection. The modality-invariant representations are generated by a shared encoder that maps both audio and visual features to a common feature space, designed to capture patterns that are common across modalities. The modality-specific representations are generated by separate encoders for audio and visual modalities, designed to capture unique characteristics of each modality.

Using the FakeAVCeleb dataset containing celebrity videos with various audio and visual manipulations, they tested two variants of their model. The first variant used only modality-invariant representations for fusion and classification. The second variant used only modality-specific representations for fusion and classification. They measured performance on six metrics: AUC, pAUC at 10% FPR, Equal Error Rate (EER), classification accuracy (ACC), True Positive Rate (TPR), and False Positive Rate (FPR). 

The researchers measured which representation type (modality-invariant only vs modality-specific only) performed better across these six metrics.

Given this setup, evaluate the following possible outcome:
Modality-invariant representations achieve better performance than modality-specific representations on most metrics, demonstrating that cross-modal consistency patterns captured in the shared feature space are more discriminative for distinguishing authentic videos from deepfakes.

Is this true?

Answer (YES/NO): YES